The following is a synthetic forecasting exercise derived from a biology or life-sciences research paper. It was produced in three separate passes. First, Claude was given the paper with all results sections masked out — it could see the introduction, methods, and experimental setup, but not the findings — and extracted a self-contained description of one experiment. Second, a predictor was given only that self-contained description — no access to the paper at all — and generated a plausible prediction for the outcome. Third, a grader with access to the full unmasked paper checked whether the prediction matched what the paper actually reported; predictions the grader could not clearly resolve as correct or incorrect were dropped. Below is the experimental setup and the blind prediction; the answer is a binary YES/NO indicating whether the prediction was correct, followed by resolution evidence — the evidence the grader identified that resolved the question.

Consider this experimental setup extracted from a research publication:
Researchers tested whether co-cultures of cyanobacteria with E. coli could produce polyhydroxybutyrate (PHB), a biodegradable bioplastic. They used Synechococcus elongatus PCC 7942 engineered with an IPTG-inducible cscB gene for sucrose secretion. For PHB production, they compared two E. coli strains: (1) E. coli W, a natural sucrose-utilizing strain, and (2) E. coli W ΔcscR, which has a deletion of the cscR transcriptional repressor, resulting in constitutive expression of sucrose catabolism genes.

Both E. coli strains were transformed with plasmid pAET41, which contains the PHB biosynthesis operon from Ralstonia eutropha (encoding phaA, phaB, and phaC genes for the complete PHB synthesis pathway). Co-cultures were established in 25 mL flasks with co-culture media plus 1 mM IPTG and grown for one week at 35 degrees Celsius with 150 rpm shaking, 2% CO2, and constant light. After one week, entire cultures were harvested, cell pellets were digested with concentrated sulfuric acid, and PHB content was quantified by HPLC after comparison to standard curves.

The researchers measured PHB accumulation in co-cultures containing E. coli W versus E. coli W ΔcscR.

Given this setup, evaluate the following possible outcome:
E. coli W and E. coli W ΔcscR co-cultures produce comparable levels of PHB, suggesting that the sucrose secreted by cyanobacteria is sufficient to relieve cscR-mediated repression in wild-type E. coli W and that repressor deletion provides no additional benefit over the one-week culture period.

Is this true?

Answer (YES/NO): NO